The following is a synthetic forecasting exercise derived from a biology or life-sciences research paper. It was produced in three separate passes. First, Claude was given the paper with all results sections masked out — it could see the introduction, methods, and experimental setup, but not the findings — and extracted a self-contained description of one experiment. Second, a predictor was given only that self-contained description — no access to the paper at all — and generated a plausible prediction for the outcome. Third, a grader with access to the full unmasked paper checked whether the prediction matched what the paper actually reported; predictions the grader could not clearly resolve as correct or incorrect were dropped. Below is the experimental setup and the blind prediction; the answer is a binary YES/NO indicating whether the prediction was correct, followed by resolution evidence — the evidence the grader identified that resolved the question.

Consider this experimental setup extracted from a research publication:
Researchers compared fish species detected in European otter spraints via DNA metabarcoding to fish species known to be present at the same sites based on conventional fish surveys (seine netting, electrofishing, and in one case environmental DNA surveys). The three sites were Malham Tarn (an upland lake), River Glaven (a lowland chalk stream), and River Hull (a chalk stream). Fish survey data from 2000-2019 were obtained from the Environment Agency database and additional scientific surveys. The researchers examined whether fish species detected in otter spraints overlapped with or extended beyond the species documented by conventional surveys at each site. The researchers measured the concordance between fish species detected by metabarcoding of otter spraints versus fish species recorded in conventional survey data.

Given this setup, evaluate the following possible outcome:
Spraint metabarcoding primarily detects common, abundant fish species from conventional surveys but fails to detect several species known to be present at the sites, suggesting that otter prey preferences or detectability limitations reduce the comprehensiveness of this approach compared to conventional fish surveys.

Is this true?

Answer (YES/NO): YES